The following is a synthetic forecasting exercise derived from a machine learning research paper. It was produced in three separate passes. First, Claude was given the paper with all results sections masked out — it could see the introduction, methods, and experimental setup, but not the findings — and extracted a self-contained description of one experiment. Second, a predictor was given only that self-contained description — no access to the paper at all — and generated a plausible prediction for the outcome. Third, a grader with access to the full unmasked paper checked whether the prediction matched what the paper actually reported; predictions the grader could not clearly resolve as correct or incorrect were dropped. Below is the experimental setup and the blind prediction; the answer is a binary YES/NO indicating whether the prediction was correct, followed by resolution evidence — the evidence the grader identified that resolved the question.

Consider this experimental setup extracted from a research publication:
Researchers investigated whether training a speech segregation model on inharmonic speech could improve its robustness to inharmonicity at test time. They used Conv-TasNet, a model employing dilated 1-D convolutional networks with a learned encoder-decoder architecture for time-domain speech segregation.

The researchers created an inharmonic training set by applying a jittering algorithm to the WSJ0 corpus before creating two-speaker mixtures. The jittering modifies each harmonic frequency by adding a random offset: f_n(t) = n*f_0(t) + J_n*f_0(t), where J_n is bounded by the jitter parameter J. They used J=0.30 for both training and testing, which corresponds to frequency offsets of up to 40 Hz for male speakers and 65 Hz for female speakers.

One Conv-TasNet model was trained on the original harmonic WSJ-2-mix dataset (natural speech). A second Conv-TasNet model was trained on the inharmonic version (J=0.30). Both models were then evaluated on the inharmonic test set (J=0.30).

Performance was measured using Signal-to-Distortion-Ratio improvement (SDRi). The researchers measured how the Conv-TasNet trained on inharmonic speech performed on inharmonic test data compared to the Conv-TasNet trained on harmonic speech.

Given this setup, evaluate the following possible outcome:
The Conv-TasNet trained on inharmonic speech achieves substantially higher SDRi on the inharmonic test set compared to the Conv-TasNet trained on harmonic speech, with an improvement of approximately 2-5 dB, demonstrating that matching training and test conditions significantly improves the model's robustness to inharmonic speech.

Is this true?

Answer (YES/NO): NO